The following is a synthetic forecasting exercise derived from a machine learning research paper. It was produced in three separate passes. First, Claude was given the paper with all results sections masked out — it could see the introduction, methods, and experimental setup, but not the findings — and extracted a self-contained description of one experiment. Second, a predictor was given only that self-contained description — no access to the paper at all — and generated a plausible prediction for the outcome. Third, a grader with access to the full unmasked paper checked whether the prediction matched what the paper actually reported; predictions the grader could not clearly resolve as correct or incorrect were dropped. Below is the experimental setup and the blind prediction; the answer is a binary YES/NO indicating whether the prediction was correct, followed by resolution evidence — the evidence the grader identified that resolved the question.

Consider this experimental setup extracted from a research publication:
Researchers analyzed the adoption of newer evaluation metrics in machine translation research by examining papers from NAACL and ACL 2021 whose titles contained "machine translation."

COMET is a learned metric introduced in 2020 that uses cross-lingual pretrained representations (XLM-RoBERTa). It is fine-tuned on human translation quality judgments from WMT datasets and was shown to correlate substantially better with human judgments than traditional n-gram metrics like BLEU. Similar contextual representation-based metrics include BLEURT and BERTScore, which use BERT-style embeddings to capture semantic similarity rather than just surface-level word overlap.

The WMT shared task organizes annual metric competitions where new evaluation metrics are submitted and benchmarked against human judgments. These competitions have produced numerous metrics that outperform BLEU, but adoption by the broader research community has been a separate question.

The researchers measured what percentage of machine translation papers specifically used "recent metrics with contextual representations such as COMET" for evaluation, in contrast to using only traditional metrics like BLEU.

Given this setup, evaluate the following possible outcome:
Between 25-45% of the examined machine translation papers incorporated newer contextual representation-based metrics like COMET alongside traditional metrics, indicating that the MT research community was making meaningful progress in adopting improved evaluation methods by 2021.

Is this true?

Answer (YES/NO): NO